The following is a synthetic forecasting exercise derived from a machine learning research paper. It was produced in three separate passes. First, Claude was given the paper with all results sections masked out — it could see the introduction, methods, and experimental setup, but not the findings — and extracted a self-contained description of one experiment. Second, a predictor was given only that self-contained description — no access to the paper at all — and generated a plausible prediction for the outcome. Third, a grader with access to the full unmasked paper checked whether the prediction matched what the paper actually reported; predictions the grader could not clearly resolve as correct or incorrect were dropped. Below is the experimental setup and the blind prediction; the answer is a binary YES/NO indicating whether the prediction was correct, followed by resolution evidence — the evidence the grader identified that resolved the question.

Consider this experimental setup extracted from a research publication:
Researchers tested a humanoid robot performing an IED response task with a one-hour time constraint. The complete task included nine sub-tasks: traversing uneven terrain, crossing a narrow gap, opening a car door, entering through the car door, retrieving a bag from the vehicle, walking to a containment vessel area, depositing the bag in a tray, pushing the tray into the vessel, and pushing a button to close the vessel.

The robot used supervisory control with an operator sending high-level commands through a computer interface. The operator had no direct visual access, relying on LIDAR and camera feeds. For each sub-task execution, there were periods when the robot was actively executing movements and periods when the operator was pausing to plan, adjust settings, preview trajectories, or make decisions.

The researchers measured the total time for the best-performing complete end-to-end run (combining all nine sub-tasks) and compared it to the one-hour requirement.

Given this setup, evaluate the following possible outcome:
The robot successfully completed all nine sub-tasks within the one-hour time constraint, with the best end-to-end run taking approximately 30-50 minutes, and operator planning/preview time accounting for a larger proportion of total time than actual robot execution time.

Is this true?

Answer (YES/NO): NO